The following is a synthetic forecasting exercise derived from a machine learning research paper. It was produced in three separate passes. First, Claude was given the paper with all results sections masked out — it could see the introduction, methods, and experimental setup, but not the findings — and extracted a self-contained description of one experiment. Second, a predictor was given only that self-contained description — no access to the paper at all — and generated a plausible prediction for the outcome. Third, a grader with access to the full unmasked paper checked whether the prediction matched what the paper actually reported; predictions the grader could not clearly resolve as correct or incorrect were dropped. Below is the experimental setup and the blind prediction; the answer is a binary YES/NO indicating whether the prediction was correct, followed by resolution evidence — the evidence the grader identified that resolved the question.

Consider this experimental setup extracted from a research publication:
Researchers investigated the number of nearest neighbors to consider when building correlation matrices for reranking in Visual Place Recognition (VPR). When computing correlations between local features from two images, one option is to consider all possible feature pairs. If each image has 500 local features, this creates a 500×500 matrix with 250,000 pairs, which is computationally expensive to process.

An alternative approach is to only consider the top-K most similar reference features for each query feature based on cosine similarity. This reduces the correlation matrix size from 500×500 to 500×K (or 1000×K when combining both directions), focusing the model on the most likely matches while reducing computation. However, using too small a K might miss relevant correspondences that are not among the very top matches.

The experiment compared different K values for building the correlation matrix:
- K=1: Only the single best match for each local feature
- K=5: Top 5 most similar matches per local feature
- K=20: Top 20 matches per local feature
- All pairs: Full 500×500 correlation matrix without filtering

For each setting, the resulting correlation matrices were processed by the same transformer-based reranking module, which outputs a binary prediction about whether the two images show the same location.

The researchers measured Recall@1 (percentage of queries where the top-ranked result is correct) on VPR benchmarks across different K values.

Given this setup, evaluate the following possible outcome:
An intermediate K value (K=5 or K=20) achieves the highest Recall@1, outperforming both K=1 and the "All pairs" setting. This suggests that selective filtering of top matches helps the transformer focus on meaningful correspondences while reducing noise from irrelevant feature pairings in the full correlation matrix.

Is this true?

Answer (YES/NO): NO